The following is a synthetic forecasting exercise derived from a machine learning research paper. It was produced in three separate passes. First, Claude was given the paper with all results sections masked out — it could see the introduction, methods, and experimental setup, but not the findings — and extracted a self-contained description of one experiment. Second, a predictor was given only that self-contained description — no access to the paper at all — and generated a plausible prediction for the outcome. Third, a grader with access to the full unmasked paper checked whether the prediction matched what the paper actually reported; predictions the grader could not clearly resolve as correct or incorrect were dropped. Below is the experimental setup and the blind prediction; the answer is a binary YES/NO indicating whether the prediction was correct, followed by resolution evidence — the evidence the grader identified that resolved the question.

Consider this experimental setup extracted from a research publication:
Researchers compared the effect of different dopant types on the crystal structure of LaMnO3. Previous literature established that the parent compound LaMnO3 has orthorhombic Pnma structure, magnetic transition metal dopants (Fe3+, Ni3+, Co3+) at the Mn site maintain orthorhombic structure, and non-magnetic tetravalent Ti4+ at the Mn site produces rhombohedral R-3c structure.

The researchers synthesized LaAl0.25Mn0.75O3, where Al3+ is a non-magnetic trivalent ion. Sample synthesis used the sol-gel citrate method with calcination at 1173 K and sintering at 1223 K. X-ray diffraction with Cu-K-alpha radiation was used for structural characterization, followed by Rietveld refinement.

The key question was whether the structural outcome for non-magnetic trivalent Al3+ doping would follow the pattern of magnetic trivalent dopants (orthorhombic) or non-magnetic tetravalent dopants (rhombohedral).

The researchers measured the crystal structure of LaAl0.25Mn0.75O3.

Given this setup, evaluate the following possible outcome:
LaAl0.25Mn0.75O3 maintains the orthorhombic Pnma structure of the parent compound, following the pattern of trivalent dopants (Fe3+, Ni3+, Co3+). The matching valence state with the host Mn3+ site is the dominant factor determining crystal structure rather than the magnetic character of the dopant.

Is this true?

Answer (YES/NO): NO